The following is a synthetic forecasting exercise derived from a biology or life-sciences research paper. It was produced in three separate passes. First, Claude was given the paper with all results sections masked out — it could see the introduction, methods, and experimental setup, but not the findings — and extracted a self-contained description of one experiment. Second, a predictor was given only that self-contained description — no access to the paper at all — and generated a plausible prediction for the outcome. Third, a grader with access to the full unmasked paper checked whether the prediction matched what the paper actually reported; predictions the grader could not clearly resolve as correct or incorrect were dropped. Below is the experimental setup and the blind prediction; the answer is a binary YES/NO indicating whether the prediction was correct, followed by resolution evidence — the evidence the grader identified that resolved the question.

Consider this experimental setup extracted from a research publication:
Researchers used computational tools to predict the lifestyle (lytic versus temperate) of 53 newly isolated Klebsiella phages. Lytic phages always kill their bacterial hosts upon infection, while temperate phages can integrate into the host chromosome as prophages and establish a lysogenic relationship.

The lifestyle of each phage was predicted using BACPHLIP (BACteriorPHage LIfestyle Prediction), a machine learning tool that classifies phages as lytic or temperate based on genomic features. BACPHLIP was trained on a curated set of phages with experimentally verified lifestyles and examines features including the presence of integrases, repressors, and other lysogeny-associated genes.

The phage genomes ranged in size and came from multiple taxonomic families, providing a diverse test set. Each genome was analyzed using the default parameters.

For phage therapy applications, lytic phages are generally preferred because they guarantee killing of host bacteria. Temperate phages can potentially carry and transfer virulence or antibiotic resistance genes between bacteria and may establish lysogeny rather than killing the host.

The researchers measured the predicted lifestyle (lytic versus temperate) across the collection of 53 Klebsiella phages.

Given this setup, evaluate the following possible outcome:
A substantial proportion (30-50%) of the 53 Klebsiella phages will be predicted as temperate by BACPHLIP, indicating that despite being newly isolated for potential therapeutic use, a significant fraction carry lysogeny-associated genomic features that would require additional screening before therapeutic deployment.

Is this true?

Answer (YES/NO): NO